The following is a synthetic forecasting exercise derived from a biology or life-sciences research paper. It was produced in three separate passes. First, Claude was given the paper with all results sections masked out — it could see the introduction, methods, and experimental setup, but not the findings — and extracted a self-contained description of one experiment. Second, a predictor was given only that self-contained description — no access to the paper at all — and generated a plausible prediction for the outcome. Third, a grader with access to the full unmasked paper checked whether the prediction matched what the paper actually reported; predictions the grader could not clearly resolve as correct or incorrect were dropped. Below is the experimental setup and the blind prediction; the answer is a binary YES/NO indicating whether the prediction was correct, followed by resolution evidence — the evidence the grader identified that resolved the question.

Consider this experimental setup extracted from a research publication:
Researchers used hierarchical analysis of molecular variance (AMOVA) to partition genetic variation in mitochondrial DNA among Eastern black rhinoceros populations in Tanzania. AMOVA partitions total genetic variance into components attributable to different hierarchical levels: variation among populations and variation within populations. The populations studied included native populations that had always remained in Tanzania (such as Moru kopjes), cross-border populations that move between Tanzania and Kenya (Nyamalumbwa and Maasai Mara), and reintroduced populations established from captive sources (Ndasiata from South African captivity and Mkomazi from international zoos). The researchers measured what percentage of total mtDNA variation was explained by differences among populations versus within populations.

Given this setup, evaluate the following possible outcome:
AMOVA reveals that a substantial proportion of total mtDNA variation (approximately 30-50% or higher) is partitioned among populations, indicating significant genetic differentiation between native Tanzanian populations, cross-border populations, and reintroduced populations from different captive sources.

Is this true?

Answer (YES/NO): NO